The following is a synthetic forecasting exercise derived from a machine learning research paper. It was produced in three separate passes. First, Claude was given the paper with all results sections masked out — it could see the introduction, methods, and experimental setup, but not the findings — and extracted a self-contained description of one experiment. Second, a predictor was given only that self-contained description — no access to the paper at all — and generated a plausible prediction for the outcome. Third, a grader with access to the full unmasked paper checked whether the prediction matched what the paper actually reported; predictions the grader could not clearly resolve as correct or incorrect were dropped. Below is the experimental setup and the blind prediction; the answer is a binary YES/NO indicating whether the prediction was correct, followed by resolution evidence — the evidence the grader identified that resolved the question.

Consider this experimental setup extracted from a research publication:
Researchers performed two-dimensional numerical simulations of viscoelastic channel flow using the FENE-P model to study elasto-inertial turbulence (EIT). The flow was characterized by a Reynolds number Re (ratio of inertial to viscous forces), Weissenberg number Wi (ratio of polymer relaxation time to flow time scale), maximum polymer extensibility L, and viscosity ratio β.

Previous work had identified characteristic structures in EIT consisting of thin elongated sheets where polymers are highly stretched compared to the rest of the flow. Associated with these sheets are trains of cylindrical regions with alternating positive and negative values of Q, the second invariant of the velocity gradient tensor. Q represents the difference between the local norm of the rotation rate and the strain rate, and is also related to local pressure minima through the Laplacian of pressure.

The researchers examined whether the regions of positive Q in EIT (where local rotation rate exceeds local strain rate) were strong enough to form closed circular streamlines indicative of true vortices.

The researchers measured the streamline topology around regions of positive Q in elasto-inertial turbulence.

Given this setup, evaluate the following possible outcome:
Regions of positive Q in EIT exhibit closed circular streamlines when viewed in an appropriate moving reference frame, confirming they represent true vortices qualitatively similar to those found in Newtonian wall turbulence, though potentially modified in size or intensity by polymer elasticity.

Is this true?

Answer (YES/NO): NO